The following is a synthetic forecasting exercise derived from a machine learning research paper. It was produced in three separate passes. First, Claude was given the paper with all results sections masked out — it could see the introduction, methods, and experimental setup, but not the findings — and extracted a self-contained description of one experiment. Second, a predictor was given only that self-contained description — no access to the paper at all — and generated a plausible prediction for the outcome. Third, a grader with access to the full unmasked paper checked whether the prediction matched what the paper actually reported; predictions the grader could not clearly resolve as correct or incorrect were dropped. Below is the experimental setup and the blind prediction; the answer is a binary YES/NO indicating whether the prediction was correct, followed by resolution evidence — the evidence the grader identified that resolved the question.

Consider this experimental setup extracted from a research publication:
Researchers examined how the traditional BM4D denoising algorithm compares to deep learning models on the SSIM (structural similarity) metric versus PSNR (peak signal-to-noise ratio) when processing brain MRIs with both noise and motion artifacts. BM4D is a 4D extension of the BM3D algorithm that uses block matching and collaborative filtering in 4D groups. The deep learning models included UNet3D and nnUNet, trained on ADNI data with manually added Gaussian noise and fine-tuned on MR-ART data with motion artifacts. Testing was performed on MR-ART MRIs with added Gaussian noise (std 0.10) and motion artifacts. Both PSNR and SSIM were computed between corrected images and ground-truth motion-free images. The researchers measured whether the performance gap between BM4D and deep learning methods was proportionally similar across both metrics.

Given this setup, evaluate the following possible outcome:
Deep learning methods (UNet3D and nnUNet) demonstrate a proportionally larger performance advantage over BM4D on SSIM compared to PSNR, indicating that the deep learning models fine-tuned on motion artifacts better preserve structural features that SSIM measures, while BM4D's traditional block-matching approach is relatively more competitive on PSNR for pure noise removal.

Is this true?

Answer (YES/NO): YES